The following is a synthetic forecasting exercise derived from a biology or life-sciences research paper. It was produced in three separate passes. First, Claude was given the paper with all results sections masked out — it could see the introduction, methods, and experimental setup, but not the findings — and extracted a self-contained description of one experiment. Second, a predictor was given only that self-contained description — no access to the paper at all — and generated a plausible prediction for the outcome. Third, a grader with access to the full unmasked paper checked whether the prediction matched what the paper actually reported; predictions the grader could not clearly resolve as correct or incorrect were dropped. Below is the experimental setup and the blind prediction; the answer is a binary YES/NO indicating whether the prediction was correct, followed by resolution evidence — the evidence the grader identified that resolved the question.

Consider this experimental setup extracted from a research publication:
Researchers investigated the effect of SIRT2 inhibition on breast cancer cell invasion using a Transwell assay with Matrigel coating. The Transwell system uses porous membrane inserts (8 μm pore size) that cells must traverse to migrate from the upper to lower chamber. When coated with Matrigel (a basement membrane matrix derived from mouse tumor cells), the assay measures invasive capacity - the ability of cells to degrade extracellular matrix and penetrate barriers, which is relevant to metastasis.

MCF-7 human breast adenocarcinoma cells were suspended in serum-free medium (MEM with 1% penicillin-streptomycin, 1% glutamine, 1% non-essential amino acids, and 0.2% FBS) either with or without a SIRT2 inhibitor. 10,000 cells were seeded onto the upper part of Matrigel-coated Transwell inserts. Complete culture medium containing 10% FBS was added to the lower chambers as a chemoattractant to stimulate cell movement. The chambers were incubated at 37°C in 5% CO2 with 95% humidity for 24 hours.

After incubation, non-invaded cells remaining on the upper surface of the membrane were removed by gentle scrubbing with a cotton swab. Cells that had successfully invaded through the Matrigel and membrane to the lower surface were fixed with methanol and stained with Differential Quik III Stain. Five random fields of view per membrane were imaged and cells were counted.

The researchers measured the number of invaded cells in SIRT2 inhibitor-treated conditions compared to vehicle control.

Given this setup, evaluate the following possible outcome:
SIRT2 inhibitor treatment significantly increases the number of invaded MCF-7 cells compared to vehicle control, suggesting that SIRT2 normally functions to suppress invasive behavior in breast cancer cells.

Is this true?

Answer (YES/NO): NO